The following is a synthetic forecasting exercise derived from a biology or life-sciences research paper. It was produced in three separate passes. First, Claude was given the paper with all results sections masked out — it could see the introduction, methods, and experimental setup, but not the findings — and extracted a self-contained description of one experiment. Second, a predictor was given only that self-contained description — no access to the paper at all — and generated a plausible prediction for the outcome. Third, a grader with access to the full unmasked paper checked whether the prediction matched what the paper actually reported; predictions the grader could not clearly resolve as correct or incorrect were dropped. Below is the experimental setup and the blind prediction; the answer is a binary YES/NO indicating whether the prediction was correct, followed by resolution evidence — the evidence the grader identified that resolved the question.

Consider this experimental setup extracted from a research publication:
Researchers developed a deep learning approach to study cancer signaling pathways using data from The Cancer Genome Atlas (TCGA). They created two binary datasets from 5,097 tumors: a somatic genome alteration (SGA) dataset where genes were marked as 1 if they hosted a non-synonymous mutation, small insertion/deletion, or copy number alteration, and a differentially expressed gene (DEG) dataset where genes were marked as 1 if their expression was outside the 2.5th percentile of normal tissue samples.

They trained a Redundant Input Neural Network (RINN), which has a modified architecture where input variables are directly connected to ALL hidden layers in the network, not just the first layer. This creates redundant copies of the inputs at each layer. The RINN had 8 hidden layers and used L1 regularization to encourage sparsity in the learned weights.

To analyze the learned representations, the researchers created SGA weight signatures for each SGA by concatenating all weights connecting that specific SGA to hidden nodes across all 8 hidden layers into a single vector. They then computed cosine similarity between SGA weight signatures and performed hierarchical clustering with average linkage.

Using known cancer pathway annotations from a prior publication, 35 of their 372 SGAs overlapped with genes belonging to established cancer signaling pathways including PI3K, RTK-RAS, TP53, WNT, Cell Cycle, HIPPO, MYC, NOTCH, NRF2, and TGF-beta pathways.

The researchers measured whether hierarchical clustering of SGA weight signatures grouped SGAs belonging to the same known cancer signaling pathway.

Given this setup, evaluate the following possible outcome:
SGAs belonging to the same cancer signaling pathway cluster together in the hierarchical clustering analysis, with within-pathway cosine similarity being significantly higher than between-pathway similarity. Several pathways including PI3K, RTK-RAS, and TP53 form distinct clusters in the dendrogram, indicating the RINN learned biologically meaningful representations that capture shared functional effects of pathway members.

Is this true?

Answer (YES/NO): NO